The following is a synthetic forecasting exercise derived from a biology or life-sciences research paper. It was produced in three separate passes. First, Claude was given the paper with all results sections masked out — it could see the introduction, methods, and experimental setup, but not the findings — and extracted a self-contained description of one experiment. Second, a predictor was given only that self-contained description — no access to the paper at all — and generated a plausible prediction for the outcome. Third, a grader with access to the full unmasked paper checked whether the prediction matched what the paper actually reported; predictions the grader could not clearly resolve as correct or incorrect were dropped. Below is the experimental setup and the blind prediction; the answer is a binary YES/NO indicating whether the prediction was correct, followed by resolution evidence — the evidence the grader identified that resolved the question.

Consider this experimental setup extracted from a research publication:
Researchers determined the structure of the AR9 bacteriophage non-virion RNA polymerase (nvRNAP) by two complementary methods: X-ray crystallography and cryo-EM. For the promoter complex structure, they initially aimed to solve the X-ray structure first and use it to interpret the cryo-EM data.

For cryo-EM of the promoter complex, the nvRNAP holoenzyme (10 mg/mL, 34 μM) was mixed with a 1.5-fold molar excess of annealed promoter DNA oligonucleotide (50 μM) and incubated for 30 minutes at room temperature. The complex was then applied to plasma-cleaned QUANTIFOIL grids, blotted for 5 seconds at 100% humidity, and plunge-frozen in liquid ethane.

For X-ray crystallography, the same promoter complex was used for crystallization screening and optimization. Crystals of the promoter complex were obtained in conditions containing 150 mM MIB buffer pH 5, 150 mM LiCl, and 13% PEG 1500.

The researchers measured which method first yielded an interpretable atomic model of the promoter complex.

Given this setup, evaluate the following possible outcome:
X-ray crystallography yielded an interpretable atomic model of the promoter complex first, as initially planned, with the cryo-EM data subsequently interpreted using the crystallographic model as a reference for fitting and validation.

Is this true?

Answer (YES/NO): NO